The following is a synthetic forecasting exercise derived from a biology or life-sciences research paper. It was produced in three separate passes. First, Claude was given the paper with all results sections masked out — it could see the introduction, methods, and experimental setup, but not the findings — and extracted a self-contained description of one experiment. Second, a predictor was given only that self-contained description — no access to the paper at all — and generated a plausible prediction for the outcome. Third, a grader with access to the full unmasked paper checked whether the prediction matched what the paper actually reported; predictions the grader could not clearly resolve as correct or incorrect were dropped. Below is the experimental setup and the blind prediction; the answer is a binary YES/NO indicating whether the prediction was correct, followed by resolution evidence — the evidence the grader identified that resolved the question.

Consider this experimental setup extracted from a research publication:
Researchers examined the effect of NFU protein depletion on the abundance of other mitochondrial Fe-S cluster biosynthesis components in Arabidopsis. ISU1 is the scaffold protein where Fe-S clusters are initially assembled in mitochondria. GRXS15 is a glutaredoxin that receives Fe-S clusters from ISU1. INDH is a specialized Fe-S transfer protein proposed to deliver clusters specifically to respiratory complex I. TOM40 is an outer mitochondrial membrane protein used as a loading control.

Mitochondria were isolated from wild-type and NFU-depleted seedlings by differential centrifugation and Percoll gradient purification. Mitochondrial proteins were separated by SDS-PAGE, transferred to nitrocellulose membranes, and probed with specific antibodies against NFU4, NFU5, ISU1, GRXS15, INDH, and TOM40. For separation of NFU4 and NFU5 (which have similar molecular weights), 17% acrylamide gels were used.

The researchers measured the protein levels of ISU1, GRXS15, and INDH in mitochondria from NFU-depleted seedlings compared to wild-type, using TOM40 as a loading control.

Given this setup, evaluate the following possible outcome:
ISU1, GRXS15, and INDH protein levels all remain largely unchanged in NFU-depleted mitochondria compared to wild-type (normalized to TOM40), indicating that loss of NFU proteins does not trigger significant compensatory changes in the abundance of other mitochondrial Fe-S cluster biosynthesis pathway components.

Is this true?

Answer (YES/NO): YES